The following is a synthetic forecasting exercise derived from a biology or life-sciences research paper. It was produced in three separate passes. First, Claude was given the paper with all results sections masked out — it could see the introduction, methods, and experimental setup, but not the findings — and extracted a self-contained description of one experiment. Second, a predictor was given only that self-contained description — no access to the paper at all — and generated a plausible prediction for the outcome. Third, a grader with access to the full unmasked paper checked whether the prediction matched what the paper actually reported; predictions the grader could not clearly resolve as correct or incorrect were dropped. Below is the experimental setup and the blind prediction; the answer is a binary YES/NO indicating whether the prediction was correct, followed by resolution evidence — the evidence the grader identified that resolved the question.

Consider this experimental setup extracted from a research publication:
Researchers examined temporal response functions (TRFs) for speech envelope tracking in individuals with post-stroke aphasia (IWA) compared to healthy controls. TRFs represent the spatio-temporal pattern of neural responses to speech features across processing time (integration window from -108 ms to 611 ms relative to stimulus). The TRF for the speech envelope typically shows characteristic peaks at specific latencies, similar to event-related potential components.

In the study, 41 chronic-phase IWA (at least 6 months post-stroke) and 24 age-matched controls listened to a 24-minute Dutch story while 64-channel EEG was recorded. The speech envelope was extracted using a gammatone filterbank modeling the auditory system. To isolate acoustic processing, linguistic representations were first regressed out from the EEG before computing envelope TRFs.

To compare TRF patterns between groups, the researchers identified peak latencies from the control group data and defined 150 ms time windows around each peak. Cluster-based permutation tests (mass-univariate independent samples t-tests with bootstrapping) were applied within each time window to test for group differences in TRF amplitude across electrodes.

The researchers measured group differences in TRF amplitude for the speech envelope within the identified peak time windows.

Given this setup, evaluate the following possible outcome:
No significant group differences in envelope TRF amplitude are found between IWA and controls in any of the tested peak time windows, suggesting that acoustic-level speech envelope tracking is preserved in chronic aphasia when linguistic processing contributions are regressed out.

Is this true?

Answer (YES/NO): NO